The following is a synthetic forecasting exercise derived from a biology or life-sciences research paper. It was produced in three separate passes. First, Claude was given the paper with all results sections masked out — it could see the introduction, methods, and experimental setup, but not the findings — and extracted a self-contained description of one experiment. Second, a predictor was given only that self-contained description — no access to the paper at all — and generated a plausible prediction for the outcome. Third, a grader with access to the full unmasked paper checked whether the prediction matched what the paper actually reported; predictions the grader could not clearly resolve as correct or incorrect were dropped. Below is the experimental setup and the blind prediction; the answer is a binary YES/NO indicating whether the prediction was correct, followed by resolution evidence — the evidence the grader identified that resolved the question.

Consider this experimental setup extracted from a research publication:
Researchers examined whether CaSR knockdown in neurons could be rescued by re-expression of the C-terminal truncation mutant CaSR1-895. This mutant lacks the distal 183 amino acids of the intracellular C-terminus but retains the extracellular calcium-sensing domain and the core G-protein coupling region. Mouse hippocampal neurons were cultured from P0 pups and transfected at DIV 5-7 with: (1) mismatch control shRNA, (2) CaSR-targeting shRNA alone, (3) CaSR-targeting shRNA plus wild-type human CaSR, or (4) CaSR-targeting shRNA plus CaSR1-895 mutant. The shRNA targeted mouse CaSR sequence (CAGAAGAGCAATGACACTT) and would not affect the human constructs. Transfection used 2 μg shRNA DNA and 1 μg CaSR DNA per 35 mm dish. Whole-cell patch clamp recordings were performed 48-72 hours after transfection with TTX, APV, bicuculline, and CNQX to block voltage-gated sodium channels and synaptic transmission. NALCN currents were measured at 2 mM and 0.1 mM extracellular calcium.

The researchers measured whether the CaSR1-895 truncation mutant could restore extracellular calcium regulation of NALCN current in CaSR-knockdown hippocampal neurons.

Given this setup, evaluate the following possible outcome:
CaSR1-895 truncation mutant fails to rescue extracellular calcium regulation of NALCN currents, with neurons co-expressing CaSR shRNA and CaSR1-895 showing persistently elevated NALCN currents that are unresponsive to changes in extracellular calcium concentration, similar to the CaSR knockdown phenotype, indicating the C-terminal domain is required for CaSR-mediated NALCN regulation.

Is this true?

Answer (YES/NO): NO